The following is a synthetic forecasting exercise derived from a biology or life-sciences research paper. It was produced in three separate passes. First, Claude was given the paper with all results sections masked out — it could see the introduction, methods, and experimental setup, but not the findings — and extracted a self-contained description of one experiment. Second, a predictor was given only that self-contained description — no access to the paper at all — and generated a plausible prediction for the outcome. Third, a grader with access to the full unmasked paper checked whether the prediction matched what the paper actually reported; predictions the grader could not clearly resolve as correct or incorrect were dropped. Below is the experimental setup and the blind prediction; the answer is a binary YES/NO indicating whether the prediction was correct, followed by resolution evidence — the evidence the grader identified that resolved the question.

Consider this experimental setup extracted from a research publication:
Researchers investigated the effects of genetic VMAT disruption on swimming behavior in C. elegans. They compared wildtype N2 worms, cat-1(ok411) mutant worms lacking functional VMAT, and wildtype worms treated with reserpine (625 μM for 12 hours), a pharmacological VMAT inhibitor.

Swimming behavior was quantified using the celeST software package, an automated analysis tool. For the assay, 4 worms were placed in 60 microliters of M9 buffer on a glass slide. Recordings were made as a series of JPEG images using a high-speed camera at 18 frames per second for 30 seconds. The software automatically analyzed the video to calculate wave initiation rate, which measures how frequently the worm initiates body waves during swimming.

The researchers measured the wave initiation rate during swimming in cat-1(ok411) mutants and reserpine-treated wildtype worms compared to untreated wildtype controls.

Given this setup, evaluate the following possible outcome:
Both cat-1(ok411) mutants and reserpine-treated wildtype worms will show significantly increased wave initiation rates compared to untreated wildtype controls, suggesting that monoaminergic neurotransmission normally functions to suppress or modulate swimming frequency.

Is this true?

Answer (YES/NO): NO